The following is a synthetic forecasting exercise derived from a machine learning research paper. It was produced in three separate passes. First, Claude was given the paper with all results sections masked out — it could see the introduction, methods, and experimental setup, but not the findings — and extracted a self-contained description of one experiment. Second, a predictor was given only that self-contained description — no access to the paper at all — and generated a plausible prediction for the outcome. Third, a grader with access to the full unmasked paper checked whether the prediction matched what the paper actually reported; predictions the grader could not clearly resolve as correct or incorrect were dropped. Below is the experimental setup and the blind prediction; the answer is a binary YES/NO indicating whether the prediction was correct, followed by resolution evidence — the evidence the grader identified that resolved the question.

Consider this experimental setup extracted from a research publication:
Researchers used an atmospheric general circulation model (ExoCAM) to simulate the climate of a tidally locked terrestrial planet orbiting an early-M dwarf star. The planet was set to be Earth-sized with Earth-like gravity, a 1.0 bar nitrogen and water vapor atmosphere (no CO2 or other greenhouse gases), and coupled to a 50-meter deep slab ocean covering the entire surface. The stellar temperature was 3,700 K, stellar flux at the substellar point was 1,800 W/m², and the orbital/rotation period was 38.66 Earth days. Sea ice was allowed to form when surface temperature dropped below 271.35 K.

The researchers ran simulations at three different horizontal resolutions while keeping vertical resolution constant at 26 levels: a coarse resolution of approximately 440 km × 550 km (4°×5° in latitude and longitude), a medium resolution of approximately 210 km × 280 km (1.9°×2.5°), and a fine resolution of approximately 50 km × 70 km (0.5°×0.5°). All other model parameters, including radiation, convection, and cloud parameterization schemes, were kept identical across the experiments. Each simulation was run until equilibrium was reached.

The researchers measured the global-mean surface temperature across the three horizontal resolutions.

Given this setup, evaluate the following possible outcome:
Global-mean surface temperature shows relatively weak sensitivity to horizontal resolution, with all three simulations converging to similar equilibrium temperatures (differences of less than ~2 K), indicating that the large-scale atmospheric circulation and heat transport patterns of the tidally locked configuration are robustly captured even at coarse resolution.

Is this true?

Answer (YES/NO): NO